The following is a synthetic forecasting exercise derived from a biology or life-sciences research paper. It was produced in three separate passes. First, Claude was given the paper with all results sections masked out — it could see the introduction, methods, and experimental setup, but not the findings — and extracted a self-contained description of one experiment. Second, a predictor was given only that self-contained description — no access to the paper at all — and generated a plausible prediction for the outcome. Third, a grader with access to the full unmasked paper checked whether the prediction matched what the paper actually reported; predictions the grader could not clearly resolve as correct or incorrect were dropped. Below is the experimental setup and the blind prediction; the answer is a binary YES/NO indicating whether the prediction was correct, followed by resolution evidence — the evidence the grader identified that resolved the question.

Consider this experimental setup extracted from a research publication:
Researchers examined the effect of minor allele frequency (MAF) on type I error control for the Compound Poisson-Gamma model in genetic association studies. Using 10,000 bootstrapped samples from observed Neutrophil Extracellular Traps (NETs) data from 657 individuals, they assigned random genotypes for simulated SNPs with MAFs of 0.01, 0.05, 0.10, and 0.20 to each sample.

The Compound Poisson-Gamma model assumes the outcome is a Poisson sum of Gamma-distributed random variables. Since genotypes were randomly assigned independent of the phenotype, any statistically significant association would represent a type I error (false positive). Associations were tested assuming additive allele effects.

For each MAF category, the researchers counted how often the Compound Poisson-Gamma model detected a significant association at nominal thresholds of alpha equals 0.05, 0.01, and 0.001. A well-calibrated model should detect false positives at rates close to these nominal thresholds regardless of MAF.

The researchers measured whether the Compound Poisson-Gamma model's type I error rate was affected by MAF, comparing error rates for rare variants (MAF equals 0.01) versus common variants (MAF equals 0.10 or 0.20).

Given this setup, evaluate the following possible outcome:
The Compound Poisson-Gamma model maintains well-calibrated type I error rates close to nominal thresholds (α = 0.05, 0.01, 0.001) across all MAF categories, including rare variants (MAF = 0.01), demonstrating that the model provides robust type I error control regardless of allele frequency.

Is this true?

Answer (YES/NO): YES